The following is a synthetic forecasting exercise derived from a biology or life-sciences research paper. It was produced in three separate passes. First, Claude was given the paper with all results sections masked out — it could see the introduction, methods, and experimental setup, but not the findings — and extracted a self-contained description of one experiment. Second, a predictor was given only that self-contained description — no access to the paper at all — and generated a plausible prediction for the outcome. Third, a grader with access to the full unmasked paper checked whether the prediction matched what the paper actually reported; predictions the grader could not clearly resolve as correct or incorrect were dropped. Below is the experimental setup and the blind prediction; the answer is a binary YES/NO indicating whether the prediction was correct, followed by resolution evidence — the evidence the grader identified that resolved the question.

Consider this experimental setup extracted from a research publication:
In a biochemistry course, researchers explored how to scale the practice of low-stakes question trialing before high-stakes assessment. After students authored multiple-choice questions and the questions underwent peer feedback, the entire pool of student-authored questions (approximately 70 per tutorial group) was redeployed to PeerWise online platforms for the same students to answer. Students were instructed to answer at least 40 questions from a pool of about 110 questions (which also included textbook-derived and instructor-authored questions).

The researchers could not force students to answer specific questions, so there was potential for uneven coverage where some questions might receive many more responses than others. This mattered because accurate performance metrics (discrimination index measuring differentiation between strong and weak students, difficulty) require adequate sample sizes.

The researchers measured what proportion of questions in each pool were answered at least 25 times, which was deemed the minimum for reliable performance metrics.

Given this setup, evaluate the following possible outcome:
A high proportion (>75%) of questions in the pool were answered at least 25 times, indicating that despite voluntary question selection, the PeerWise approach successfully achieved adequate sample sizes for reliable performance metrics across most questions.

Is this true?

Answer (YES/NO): YES